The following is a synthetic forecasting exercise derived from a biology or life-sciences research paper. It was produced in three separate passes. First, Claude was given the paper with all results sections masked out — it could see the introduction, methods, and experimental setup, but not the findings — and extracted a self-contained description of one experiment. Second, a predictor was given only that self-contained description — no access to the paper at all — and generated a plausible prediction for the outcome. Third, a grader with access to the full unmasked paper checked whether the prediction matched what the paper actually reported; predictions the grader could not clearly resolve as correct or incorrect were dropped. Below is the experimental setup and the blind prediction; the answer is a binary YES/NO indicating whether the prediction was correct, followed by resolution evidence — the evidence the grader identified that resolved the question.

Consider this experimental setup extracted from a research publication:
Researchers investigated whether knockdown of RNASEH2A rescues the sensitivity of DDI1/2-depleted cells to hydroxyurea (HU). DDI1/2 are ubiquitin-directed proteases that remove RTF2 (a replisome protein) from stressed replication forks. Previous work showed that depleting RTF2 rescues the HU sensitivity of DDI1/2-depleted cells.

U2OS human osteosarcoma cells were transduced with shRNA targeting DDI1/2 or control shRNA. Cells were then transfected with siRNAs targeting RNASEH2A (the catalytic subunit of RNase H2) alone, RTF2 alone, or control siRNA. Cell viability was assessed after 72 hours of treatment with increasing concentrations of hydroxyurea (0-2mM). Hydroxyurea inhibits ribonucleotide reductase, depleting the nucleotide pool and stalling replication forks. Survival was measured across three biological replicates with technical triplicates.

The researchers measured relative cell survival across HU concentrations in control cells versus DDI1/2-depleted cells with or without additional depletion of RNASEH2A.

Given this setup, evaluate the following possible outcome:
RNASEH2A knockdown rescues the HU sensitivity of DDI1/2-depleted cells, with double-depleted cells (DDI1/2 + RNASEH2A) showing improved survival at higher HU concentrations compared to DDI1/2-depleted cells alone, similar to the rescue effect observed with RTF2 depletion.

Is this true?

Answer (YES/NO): YES